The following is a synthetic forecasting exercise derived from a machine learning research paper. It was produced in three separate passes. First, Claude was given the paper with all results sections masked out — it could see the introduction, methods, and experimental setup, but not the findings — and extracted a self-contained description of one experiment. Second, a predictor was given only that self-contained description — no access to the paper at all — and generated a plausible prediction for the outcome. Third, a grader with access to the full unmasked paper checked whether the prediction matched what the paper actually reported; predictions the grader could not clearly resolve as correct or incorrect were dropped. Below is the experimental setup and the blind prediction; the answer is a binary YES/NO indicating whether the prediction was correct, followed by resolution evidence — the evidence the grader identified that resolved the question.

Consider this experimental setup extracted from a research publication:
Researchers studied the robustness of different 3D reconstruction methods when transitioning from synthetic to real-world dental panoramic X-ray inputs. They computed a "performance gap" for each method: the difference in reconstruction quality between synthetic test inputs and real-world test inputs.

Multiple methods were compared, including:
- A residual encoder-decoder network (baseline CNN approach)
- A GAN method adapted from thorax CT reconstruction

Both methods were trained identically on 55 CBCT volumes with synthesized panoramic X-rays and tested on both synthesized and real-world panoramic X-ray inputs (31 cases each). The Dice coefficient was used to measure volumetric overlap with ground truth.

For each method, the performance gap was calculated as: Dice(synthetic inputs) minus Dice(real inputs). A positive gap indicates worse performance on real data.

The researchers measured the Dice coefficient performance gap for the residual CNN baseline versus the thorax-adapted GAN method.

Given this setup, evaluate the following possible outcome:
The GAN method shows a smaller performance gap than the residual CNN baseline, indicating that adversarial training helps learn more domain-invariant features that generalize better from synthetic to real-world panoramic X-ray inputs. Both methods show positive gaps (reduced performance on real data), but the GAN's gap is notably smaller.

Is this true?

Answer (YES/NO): YES